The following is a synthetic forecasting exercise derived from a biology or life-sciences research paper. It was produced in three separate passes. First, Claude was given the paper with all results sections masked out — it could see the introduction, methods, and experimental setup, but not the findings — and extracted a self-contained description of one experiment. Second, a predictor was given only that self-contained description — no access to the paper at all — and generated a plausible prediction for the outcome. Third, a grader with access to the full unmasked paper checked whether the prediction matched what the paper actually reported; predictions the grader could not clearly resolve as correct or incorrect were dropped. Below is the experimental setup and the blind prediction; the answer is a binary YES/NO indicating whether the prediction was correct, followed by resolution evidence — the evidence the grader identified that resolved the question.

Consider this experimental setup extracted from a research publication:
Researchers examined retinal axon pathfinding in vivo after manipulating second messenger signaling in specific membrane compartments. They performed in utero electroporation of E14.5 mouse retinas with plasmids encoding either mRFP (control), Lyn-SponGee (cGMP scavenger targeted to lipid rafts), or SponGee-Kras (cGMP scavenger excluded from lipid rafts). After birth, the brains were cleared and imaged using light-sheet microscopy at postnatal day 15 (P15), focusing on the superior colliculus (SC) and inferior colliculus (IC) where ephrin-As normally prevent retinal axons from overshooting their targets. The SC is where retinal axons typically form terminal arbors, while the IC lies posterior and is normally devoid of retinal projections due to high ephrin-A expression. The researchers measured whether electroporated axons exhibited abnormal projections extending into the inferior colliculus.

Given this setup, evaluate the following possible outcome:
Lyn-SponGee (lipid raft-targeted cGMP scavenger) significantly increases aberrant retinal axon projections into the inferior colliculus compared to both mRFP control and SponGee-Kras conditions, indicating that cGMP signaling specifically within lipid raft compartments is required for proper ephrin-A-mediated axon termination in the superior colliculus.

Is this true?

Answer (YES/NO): YES